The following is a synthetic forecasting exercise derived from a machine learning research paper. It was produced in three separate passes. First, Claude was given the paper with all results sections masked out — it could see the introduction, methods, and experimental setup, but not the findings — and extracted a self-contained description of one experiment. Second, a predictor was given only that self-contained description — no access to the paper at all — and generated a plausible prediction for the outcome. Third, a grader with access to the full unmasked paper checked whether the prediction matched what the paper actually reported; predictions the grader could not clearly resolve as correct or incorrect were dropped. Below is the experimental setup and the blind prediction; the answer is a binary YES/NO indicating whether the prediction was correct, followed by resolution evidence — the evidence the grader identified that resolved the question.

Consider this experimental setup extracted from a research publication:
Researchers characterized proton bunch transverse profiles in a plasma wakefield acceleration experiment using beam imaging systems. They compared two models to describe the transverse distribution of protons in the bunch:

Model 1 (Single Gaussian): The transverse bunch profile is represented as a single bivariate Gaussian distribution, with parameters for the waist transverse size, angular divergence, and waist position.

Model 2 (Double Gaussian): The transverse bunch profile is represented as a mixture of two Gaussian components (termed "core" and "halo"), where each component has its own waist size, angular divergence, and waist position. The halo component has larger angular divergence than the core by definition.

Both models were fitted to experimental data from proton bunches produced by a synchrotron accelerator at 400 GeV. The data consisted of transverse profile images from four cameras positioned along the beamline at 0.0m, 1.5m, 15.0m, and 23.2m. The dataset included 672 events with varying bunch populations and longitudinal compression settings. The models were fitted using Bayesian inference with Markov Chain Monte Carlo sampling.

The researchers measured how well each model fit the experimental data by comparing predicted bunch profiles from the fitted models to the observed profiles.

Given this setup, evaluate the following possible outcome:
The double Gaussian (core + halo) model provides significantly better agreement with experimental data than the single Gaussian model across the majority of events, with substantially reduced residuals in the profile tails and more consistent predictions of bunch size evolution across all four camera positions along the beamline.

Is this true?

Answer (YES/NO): YES